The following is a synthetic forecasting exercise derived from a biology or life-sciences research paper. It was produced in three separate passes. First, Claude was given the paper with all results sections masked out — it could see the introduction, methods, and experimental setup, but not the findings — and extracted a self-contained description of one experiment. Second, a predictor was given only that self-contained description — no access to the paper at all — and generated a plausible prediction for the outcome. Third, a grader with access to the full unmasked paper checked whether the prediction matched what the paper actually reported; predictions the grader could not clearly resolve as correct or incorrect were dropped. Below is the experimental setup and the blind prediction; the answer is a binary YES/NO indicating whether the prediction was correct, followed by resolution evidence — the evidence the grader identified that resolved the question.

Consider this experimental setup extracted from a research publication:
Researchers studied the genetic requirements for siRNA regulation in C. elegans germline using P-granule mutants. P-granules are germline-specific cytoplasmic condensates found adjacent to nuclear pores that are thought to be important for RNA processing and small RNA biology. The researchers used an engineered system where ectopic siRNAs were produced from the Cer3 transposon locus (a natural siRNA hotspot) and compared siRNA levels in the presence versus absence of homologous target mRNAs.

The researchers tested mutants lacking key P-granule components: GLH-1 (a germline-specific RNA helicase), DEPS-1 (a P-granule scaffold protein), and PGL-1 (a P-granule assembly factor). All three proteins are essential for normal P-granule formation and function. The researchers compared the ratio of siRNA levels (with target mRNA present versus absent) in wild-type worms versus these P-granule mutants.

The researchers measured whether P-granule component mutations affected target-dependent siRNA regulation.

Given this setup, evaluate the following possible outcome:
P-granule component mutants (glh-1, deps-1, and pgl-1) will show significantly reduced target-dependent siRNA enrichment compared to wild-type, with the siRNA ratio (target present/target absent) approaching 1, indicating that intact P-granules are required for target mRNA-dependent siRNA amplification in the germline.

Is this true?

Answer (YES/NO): NO